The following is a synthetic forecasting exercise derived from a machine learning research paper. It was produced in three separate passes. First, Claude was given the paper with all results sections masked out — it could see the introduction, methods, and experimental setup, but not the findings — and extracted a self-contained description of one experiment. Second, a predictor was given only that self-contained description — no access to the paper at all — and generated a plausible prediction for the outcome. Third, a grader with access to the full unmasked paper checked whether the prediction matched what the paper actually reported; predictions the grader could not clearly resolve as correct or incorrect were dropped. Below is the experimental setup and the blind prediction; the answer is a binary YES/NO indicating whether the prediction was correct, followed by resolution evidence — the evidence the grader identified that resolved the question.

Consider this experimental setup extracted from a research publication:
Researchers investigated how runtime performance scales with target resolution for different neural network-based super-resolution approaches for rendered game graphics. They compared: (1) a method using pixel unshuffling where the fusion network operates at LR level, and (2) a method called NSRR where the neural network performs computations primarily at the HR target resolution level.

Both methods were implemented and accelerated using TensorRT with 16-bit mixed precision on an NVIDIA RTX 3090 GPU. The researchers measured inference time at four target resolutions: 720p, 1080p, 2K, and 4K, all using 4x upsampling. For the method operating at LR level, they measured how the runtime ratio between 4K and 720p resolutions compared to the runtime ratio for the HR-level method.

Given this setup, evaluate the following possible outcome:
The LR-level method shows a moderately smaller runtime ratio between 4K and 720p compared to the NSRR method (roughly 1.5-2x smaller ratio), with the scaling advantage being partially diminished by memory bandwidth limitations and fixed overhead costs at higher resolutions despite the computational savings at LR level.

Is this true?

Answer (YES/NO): YES